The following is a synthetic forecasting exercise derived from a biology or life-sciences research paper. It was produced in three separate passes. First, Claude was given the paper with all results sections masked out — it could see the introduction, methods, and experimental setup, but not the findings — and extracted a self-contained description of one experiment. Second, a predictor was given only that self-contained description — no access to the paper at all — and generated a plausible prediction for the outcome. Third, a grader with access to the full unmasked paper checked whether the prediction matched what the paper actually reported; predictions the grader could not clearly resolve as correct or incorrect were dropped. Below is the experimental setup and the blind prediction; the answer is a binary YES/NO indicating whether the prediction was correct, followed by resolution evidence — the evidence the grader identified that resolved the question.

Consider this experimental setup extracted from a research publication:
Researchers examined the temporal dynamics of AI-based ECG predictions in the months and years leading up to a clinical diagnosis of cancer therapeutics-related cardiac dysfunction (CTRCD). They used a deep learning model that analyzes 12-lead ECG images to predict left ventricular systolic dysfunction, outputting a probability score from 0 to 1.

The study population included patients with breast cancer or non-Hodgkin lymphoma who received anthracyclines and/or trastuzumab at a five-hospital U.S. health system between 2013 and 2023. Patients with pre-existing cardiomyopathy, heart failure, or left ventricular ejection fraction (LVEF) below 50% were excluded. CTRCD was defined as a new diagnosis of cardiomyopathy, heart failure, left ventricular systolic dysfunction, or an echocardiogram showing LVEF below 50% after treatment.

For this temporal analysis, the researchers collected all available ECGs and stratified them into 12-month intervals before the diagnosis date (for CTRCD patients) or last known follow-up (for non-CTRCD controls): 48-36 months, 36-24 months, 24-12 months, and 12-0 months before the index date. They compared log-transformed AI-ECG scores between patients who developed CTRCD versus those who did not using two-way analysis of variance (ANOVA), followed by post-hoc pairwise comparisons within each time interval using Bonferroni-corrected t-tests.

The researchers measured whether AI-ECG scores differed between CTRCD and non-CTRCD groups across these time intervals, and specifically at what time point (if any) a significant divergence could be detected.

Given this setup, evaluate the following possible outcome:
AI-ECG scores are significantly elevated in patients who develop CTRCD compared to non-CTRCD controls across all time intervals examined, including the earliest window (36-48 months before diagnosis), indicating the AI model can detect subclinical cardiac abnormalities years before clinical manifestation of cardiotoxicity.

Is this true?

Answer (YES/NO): NO